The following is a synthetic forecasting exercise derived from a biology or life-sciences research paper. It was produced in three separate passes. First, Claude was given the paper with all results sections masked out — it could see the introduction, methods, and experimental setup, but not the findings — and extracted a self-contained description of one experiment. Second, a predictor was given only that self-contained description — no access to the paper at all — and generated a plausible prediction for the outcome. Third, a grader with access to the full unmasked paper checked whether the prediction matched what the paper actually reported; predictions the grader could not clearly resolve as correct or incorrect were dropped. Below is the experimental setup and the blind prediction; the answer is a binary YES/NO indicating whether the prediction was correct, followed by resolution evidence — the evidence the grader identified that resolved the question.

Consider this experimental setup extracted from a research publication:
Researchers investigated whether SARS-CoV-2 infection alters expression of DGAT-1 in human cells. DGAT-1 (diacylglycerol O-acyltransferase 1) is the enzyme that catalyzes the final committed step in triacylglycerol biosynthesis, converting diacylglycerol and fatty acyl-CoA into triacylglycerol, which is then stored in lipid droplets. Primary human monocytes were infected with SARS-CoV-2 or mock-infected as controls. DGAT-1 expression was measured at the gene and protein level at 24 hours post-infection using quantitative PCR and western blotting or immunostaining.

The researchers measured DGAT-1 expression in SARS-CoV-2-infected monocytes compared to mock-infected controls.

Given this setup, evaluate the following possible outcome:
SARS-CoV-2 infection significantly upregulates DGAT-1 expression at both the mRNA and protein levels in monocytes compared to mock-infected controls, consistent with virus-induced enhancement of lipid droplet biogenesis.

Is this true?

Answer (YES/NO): NO